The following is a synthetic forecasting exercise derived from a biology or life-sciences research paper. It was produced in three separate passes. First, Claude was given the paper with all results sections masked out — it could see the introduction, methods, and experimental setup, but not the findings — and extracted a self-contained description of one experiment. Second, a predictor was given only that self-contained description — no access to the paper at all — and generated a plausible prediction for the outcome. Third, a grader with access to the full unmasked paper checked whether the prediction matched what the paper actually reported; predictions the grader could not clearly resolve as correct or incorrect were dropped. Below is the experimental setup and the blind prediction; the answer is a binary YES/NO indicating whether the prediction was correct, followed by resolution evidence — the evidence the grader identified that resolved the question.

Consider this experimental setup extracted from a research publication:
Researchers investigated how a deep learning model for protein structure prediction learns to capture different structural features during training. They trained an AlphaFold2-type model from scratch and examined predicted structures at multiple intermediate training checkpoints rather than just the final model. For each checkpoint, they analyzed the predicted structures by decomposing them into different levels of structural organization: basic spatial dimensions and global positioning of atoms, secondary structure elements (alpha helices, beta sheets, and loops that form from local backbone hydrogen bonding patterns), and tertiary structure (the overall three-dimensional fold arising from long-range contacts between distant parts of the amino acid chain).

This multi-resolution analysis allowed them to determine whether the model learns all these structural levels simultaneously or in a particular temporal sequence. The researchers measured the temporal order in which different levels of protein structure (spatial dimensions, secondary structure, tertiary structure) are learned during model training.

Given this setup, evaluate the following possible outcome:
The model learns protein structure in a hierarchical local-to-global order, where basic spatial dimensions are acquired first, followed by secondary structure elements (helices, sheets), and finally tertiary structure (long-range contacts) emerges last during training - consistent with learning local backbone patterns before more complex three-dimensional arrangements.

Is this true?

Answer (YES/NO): NO